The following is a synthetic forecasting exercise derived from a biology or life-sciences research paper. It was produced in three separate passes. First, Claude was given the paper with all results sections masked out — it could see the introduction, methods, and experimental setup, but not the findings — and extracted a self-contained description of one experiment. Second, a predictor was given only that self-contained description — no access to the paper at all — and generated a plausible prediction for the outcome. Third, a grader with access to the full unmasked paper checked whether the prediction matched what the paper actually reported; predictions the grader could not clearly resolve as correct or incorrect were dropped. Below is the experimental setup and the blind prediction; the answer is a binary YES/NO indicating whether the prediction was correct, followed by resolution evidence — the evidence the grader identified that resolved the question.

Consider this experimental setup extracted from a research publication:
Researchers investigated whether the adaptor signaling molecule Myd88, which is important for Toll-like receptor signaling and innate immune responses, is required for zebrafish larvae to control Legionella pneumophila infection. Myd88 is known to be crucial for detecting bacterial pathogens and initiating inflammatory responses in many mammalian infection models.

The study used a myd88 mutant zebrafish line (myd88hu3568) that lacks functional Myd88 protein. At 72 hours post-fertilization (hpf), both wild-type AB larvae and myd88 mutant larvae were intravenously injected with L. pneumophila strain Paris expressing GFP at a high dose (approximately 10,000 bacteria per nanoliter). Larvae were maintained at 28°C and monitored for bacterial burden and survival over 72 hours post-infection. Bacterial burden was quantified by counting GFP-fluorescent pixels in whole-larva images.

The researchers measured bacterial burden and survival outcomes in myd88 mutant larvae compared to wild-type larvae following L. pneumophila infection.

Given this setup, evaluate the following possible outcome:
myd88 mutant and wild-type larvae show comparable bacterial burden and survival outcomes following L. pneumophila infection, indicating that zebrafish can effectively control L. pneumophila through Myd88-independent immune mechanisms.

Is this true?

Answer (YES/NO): YES